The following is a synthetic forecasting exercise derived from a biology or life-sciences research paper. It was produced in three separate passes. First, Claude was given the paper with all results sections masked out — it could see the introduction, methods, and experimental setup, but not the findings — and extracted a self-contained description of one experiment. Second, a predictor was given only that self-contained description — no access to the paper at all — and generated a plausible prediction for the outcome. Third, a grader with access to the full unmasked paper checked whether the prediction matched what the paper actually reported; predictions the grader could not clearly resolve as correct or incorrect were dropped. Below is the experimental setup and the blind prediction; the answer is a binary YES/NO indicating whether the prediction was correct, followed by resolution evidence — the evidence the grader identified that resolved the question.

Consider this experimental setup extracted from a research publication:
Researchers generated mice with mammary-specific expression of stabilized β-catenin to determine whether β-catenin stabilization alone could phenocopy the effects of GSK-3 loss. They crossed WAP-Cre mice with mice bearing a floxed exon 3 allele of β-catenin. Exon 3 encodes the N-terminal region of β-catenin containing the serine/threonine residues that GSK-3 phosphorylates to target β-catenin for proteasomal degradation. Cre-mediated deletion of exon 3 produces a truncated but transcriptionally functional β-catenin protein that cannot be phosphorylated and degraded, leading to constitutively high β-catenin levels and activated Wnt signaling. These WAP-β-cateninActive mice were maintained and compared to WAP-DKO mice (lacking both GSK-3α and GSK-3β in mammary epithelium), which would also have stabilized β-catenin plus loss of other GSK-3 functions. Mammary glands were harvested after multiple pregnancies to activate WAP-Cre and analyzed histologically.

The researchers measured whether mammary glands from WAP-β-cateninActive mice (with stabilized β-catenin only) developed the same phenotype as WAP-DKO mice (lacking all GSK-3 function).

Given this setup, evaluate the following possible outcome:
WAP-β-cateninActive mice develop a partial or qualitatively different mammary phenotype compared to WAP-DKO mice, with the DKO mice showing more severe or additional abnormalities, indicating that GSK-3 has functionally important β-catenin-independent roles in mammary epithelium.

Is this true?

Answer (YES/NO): NO